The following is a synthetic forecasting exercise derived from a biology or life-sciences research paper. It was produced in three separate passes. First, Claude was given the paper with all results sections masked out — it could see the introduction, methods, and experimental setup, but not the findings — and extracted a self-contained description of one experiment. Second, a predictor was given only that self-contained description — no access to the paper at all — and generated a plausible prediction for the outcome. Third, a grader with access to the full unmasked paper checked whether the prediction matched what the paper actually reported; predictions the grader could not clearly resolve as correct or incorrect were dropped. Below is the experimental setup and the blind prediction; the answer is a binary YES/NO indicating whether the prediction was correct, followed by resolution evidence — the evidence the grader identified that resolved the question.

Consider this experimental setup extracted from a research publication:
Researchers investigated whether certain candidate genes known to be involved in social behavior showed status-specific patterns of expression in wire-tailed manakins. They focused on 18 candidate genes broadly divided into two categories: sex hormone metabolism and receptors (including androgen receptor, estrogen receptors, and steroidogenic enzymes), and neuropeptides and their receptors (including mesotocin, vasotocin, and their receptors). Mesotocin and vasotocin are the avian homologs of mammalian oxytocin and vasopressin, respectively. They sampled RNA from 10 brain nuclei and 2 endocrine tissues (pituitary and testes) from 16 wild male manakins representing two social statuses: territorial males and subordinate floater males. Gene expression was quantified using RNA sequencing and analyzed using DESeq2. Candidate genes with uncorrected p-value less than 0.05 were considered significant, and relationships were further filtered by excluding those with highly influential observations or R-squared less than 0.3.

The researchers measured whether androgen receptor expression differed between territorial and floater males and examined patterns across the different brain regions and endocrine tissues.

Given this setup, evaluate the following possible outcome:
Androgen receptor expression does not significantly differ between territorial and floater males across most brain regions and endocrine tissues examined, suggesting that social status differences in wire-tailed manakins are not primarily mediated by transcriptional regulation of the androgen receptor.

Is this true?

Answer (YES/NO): NO